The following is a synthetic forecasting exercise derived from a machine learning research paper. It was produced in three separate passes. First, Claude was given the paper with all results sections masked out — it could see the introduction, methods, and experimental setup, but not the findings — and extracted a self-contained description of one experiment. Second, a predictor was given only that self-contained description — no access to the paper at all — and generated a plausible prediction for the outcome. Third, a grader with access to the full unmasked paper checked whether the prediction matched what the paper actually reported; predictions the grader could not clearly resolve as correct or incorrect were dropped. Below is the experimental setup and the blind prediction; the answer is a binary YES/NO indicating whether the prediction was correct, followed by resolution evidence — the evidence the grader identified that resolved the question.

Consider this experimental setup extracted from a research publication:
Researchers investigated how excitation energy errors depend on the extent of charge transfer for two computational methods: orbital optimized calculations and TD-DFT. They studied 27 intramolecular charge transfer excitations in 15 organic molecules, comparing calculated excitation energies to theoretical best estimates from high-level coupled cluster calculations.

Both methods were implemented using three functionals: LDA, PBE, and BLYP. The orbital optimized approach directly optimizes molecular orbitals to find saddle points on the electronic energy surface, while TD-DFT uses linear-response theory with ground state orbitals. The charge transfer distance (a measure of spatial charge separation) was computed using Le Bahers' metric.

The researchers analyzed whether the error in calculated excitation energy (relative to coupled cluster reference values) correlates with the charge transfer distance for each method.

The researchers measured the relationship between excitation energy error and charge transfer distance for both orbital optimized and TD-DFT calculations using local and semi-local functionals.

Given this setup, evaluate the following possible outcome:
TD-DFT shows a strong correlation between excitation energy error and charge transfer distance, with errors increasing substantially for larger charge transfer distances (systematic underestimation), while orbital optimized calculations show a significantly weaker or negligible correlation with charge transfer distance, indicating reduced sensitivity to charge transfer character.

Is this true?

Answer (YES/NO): YES